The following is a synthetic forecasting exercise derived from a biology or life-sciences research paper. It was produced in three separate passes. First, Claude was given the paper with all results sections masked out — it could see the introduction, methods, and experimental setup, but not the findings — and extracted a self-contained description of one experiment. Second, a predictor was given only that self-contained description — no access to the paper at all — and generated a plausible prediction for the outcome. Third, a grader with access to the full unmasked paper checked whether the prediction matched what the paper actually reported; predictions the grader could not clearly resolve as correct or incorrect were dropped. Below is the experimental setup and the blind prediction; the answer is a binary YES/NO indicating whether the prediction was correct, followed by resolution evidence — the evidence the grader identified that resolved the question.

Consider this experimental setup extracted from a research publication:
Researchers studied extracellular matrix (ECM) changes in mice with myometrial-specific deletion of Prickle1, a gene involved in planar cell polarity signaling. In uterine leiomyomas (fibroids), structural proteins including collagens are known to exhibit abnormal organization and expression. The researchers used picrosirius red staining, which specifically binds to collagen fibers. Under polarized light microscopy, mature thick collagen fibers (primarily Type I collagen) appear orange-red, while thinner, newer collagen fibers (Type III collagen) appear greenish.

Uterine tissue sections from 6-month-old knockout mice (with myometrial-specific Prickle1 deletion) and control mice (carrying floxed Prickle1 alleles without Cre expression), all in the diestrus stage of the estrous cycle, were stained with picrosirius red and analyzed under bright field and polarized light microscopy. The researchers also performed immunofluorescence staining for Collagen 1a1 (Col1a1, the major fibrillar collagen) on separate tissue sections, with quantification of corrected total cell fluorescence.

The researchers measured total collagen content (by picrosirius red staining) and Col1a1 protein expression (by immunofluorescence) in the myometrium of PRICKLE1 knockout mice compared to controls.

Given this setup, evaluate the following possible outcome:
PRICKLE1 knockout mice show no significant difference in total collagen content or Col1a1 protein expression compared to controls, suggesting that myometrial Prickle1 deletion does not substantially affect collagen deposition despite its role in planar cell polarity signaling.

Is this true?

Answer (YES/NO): NO